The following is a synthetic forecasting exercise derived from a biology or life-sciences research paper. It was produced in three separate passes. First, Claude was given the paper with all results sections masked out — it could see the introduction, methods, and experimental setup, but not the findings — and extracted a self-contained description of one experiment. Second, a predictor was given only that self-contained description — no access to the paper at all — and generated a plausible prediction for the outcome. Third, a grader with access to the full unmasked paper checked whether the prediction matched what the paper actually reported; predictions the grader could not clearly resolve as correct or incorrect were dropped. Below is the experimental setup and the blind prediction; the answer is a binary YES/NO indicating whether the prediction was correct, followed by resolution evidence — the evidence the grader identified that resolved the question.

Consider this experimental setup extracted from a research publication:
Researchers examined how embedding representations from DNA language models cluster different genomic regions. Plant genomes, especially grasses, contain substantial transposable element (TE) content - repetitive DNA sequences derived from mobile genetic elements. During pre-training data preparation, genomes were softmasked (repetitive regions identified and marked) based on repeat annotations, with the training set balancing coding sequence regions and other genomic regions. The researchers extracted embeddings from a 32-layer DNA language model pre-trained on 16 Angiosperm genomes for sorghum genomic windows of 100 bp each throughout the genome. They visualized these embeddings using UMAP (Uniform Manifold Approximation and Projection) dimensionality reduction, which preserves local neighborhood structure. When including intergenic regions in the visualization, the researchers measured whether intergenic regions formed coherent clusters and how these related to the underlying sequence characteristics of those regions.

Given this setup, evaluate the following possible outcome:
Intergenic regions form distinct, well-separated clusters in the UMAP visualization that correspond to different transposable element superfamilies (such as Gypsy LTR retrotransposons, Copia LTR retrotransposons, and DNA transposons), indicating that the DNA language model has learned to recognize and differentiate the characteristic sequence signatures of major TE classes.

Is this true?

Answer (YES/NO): NO